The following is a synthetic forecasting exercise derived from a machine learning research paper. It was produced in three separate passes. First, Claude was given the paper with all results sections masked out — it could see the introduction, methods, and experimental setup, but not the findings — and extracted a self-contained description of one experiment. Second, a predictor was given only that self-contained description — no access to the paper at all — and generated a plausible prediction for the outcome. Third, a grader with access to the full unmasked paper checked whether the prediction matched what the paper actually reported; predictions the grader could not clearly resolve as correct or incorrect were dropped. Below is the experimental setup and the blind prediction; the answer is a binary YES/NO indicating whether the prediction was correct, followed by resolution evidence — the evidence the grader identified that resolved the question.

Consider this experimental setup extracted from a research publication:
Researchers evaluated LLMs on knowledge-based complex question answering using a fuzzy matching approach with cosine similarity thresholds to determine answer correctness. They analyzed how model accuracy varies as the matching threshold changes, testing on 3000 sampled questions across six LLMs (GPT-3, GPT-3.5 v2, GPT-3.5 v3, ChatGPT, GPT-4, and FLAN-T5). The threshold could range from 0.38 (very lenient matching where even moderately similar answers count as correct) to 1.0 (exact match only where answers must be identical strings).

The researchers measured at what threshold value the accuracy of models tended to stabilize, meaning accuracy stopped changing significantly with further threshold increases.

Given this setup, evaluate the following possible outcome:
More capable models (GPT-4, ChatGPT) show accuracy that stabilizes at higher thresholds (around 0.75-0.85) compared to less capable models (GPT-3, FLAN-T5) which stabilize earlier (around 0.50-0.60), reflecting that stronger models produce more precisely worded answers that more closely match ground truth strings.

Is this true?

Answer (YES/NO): NO